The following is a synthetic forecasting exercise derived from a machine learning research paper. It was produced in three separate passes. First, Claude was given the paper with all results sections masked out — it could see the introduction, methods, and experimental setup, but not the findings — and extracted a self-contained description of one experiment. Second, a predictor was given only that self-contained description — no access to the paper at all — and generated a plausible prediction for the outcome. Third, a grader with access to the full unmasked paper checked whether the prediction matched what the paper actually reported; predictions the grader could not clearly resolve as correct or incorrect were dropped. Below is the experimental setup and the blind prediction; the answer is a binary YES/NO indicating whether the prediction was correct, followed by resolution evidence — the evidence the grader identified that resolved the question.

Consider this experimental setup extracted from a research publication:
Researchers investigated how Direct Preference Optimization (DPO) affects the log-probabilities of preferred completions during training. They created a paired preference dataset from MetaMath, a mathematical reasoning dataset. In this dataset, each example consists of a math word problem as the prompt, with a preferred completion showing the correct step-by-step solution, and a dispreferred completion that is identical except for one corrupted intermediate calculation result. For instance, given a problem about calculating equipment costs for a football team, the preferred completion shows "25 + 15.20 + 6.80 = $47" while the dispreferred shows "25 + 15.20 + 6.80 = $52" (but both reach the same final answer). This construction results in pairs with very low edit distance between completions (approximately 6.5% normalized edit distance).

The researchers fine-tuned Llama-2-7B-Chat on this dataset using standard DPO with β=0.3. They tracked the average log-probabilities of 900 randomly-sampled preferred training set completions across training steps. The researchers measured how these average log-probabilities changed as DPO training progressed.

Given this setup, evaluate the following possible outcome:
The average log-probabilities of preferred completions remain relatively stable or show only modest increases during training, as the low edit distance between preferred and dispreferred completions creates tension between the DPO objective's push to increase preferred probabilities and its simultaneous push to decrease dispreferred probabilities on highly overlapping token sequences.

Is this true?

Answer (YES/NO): NO